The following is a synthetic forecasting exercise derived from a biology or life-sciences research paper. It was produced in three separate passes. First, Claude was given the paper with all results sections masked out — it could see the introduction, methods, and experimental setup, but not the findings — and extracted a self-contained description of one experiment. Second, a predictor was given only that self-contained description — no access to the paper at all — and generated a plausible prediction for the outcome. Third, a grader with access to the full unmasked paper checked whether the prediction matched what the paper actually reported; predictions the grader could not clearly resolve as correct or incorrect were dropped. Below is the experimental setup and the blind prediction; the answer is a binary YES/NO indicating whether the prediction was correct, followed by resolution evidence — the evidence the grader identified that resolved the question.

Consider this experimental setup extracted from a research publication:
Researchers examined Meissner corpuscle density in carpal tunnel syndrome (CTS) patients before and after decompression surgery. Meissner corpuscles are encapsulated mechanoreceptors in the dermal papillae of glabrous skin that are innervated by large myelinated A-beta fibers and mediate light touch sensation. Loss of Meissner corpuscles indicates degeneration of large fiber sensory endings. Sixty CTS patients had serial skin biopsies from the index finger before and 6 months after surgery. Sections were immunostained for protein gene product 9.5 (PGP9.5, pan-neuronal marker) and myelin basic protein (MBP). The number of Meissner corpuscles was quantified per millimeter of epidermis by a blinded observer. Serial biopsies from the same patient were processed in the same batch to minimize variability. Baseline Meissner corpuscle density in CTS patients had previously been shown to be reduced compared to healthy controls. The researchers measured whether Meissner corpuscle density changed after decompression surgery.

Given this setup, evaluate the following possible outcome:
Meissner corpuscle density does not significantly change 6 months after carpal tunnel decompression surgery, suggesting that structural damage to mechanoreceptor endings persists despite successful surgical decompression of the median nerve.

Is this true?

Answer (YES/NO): YES